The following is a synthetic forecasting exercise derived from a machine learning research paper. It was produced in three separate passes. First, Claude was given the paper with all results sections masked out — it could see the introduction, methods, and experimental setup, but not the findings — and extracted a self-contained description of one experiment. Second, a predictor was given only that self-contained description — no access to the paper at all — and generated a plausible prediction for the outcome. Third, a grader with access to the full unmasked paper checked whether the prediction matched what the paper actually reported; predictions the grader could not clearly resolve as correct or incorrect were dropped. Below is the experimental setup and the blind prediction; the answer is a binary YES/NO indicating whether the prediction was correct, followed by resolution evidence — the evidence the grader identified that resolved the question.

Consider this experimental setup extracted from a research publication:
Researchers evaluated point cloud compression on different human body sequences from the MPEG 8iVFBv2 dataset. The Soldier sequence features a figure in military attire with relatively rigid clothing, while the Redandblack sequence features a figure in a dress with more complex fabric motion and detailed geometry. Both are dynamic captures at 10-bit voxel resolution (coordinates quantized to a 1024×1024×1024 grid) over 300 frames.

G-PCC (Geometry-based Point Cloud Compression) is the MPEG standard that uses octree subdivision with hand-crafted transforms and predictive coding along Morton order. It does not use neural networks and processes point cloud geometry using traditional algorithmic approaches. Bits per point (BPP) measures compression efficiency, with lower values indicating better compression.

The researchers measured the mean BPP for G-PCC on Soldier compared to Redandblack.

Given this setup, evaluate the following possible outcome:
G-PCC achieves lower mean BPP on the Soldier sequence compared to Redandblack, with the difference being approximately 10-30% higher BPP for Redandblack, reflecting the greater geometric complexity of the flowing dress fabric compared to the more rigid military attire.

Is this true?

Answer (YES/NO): NO